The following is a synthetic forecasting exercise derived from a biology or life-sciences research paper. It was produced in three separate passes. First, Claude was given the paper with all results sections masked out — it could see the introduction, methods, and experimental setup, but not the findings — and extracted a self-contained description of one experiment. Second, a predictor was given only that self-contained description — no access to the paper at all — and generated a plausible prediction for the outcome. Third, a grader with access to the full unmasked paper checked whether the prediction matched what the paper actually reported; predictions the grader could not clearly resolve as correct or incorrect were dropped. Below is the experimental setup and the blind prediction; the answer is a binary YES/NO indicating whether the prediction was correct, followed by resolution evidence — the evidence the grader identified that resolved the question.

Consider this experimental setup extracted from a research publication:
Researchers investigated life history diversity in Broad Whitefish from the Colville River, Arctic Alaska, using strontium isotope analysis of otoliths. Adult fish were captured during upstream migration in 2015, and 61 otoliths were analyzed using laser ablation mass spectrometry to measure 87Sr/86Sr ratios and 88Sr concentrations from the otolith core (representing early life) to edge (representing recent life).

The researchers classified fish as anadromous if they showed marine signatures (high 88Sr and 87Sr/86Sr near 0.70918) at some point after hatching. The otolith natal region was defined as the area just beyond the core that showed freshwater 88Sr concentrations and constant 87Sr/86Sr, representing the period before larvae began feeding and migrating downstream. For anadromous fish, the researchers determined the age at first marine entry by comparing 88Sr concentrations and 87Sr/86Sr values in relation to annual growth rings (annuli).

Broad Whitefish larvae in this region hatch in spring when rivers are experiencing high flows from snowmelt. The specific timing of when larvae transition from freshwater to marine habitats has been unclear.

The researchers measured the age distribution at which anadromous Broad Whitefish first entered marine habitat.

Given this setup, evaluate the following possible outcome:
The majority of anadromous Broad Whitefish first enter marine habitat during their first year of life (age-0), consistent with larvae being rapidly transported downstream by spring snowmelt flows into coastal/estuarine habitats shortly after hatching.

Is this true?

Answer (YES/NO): NO